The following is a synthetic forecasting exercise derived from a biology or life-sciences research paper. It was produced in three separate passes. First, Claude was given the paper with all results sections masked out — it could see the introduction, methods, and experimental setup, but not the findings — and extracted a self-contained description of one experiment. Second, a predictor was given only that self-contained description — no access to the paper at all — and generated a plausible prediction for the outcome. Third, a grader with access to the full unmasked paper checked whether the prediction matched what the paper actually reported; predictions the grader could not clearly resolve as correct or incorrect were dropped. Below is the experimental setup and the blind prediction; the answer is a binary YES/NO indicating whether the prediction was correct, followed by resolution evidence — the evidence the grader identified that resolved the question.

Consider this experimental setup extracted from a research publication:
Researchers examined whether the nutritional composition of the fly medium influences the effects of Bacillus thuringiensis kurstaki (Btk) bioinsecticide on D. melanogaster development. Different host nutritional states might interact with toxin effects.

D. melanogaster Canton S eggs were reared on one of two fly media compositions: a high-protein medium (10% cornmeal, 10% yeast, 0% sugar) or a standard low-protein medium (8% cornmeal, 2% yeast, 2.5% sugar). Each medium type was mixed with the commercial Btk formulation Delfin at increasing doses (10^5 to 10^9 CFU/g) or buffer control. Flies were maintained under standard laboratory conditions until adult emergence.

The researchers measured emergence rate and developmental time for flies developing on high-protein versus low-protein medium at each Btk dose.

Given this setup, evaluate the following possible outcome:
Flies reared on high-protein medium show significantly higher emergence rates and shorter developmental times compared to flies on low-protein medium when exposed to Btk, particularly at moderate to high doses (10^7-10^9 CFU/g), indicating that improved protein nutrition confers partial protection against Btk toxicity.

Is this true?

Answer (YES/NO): YES